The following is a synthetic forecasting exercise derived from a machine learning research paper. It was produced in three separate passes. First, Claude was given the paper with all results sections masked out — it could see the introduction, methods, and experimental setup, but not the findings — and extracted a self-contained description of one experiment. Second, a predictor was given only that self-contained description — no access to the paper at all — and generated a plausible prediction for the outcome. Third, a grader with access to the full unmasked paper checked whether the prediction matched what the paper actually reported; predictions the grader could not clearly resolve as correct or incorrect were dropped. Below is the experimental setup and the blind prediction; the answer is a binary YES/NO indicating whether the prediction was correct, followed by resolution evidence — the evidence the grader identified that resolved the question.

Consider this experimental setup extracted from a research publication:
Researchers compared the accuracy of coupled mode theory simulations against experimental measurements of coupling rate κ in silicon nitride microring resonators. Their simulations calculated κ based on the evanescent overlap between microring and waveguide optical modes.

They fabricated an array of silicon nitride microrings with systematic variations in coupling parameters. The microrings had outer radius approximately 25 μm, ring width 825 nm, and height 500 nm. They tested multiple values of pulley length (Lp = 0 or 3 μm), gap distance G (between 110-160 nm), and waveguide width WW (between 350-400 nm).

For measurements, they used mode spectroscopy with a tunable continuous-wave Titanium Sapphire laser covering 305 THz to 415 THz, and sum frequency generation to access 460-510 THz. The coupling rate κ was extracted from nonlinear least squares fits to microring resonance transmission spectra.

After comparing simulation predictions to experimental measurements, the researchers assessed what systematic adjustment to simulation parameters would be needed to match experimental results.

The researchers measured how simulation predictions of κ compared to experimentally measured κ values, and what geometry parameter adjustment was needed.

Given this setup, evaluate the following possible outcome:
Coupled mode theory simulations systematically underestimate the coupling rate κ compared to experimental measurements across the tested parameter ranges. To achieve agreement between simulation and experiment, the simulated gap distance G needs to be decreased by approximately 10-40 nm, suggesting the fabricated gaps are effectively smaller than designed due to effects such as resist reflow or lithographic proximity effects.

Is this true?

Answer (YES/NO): NO